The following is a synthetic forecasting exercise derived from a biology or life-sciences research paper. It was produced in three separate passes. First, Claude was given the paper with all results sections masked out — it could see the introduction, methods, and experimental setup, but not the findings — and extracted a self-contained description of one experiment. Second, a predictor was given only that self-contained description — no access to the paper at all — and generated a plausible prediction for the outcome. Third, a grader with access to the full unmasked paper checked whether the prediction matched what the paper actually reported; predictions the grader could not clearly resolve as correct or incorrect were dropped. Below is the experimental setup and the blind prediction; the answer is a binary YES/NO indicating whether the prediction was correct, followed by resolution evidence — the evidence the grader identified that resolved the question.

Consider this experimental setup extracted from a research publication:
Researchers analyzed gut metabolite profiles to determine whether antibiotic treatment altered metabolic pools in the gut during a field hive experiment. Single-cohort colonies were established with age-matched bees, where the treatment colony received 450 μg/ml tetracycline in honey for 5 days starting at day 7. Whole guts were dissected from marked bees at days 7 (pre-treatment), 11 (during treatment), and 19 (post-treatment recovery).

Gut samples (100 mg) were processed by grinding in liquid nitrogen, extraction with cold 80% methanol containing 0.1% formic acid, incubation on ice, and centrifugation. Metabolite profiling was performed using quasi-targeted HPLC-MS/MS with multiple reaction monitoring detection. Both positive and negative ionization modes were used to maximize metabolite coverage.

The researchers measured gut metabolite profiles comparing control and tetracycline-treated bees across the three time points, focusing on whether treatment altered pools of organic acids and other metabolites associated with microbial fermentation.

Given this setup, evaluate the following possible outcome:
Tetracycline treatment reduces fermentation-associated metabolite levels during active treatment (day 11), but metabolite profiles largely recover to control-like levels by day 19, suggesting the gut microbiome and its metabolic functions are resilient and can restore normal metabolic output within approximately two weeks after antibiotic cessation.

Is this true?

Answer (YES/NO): NO